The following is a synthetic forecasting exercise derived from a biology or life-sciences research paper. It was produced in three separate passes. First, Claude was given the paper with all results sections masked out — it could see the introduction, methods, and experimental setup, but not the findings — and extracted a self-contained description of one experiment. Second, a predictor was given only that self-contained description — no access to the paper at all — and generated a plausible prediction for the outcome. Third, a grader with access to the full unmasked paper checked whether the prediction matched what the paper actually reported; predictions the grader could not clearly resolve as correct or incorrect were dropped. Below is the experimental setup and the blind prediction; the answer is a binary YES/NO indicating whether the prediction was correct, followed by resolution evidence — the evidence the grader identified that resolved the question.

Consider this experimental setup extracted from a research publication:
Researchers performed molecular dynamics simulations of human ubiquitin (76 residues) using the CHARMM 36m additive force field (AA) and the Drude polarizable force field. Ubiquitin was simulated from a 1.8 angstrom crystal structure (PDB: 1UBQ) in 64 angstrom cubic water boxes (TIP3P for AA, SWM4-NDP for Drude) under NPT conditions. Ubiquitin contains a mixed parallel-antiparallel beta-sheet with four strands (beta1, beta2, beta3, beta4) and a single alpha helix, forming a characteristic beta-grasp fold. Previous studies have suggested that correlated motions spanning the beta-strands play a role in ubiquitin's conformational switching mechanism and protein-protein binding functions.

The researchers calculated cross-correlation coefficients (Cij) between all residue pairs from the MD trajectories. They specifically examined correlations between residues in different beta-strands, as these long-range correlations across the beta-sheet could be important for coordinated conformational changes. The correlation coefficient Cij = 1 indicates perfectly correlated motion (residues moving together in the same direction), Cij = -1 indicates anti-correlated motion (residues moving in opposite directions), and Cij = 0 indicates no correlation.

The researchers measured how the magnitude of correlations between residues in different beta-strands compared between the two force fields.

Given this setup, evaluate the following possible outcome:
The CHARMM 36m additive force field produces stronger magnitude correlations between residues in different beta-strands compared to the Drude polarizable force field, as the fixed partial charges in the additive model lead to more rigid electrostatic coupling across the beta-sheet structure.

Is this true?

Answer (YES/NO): YES